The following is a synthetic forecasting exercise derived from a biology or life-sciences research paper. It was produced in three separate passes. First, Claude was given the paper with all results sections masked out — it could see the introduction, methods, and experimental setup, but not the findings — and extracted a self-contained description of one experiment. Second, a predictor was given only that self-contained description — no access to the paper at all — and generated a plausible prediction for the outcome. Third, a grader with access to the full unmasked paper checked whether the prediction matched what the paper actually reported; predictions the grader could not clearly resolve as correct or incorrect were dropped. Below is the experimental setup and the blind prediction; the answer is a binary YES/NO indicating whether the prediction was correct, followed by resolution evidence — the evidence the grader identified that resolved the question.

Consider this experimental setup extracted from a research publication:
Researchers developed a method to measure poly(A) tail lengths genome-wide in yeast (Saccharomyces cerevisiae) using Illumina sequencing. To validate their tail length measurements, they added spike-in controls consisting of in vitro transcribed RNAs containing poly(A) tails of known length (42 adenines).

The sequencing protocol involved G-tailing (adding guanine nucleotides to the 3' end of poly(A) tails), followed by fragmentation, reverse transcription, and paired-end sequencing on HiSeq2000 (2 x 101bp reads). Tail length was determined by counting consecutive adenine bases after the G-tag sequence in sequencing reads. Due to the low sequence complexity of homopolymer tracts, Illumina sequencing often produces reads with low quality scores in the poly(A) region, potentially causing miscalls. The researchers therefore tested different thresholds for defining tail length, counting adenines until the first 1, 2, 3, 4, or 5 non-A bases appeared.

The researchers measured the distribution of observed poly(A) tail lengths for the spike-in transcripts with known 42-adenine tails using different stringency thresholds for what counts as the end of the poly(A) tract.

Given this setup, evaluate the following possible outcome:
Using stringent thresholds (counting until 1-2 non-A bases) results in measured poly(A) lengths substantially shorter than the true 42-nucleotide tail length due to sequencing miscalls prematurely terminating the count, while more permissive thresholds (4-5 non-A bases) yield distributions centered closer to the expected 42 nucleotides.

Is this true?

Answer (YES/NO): NO